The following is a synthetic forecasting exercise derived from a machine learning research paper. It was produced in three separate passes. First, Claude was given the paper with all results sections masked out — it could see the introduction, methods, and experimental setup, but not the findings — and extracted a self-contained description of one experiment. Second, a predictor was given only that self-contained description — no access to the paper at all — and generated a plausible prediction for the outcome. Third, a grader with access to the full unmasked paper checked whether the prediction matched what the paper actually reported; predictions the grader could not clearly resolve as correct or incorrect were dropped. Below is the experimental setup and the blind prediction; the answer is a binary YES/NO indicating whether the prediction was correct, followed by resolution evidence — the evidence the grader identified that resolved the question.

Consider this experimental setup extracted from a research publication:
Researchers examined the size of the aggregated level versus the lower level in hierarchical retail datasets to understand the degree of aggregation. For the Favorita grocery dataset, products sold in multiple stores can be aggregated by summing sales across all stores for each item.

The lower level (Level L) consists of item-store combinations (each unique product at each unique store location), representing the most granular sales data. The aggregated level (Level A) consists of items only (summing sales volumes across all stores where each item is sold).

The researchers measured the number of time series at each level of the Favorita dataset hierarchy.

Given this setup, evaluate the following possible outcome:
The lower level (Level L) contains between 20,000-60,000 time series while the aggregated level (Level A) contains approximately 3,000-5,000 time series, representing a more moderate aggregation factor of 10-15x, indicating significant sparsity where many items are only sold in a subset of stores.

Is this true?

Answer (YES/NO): NO